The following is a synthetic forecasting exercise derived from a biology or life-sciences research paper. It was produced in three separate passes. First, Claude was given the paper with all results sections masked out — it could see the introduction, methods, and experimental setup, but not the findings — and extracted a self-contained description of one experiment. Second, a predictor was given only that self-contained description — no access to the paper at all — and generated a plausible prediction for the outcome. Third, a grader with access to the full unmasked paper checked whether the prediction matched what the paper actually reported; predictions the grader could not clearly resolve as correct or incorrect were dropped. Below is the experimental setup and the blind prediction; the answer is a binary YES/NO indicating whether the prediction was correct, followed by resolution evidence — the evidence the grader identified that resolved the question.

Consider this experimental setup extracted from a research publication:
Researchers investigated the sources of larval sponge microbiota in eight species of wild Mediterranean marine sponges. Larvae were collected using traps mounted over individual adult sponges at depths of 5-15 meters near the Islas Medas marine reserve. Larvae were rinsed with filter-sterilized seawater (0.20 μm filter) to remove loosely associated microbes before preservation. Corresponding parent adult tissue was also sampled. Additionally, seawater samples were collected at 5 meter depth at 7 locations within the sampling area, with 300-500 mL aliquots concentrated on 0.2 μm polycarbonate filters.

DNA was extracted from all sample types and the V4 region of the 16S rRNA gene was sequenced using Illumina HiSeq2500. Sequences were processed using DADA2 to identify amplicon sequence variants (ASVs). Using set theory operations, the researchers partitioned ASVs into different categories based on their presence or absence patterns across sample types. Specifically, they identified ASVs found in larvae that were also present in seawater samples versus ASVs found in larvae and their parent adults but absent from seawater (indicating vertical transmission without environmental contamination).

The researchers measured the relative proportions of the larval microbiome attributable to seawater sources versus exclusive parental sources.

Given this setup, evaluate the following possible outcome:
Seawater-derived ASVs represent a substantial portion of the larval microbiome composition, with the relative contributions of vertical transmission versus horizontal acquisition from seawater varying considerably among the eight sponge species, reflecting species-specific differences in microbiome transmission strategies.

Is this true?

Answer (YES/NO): NO